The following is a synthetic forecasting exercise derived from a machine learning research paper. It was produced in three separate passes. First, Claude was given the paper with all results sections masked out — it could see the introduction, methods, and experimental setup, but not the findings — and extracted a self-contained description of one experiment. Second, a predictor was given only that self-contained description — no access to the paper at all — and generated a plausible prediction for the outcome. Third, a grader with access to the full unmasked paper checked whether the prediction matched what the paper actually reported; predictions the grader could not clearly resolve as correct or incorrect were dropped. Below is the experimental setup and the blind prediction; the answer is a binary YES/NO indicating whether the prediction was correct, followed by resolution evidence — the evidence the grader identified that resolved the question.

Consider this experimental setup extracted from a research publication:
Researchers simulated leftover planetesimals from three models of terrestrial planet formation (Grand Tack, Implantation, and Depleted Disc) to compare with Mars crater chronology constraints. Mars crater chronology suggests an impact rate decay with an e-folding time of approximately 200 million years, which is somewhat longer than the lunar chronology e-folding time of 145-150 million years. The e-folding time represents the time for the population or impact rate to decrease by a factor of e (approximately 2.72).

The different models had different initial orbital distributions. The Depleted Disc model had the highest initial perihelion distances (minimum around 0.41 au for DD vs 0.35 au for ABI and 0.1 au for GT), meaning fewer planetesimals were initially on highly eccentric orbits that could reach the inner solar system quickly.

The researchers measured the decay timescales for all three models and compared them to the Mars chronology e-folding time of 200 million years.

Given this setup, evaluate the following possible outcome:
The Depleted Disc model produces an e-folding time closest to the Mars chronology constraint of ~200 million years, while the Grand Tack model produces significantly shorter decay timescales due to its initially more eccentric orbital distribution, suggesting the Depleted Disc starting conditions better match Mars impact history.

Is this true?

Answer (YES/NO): NO